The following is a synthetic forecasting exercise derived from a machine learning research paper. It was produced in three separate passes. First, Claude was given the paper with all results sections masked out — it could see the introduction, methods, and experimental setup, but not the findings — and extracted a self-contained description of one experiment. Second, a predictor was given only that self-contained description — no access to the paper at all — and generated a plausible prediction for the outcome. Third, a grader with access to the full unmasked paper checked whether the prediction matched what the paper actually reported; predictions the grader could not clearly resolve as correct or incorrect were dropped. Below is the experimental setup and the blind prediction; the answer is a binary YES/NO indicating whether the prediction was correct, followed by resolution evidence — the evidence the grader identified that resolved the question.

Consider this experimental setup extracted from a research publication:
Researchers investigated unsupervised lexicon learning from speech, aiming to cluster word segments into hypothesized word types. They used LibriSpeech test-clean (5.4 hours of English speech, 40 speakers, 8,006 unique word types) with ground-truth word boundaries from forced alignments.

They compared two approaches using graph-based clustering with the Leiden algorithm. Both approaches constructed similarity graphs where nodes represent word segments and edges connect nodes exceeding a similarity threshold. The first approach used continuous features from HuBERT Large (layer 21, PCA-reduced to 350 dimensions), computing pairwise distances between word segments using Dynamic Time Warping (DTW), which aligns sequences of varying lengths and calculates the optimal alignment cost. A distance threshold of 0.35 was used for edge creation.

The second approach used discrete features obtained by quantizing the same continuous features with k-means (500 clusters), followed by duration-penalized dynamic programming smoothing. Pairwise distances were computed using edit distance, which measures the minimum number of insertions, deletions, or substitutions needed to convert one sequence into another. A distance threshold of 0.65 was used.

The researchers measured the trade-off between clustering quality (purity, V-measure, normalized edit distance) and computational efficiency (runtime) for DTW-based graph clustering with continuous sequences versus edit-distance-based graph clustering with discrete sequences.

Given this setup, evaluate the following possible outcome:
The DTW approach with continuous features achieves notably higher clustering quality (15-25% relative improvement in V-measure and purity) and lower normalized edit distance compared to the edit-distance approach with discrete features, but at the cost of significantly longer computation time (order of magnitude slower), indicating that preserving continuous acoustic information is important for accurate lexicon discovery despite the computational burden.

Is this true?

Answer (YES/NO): NO